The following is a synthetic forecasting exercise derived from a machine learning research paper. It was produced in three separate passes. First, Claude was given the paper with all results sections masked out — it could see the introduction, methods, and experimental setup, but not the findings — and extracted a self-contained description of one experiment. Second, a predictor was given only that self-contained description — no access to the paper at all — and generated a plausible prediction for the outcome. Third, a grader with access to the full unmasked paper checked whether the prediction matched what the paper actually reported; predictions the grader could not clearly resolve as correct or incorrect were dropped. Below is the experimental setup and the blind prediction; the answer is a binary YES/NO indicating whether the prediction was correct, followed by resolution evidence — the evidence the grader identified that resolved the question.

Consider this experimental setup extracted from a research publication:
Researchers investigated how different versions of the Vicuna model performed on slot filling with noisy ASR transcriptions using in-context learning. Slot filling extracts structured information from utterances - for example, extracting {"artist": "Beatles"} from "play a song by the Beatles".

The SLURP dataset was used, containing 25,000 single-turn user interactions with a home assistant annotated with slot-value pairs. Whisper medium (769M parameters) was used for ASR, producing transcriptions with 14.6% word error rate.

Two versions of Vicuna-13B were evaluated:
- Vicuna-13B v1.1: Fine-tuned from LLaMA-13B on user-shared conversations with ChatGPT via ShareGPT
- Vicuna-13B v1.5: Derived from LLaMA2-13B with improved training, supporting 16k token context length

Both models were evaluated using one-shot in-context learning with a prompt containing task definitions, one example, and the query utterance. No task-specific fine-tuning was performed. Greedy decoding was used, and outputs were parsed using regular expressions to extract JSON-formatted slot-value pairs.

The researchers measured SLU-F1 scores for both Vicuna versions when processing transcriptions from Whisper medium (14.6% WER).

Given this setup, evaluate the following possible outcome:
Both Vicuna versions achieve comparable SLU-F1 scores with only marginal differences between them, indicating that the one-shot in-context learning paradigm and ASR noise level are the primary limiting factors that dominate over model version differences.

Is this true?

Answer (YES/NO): NO